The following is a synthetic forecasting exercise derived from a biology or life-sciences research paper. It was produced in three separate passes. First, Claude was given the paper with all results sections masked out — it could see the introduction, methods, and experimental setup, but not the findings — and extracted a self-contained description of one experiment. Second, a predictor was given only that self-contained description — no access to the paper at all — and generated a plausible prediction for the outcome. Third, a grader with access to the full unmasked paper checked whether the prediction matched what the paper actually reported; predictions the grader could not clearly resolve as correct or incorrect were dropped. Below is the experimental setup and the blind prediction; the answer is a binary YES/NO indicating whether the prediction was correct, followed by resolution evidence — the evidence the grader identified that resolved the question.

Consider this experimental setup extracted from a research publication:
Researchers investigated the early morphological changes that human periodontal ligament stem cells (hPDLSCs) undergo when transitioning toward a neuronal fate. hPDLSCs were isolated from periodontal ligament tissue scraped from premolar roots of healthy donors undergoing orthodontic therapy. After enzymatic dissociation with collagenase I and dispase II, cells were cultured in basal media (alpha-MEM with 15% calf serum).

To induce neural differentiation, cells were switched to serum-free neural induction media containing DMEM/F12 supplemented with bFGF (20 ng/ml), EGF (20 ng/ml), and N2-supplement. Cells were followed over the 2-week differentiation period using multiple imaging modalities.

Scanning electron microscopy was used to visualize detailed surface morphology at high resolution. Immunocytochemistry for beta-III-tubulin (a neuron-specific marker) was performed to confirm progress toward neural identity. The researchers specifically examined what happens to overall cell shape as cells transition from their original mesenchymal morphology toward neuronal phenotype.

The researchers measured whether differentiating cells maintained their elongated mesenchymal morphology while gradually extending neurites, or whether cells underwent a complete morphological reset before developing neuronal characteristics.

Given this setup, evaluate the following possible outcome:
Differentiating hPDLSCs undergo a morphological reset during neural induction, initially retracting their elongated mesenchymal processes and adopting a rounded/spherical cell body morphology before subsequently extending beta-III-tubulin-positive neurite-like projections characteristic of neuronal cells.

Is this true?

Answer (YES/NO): YES